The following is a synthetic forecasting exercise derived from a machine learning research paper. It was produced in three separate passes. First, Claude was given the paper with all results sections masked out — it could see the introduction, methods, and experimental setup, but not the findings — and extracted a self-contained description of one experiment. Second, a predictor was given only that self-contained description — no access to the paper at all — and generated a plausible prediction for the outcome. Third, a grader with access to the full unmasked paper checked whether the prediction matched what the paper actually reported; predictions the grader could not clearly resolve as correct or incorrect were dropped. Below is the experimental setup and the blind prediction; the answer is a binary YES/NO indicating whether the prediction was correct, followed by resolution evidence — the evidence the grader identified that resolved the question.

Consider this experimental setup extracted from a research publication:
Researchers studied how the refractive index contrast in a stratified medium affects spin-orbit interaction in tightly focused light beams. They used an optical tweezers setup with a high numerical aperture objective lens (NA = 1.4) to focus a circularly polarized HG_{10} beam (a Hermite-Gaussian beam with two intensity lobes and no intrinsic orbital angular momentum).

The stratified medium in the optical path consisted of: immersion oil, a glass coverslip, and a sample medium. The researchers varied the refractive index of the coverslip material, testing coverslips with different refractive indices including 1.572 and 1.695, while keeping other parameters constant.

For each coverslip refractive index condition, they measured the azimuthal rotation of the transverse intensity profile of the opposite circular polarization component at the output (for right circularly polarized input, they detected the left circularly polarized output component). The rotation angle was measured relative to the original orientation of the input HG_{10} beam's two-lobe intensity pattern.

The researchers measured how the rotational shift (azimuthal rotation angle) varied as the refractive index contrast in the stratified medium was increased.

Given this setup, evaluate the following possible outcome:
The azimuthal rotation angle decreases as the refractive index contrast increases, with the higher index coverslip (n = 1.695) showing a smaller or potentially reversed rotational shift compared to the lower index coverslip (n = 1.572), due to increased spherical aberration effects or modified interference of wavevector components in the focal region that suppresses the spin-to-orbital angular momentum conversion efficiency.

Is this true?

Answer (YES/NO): NO